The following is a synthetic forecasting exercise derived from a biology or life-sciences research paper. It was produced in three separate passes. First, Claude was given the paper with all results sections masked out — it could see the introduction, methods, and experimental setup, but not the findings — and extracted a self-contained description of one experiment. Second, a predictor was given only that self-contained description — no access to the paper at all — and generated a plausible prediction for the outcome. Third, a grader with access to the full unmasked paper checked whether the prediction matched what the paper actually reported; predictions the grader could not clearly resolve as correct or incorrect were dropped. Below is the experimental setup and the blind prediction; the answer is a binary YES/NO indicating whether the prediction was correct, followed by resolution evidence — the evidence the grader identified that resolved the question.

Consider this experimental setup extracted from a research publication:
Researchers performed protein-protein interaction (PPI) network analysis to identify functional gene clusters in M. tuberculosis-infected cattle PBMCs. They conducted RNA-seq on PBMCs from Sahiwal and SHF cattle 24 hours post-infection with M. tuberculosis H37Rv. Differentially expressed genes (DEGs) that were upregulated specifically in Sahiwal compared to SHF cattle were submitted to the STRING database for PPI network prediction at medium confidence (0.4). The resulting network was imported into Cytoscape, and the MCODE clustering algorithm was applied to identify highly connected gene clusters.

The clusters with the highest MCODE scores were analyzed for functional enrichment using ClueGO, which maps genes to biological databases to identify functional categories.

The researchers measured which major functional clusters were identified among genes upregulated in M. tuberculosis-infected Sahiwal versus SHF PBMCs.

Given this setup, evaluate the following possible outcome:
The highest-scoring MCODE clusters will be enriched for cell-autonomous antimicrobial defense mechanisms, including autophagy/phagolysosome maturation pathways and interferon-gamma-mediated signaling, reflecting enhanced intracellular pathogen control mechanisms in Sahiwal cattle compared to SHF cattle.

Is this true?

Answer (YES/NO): NO